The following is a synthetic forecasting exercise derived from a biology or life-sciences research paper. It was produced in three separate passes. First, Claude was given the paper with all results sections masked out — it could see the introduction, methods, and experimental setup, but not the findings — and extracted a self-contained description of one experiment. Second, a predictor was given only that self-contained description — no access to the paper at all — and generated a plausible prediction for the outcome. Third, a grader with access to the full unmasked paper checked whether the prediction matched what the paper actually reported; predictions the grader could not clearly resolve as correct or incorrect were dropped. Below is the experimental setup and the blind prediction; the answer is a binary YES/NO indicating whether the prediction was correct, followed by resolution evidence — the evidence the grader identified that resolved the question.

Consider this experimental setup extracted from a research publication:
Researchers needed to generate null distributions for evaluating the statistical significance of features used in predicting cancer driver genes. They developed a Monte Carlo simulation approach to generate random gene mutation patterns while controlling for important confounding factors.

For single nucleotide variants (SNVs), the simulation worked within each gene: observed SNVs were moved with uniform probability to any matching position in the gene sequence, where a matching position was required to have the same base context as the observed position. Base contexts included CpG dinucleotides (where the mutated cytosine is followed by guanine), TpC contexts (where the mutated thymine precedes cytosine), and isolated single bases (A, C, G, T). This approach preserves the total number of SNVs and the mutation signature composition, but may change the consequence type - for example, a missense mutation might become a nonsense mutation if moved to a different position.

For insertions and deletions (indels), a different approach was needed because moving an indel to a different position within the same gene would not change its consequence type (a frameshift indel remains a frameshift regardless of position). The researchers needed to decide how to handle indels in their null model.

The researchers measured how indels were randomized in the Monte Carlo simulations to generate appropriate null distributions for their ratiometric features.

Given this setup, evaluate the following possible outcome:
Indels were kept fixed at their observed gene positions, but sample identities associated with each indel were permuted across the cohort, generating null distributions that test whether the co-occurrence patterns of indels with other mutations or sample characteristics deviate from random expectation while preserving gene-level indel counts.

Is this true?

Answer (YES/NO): NO